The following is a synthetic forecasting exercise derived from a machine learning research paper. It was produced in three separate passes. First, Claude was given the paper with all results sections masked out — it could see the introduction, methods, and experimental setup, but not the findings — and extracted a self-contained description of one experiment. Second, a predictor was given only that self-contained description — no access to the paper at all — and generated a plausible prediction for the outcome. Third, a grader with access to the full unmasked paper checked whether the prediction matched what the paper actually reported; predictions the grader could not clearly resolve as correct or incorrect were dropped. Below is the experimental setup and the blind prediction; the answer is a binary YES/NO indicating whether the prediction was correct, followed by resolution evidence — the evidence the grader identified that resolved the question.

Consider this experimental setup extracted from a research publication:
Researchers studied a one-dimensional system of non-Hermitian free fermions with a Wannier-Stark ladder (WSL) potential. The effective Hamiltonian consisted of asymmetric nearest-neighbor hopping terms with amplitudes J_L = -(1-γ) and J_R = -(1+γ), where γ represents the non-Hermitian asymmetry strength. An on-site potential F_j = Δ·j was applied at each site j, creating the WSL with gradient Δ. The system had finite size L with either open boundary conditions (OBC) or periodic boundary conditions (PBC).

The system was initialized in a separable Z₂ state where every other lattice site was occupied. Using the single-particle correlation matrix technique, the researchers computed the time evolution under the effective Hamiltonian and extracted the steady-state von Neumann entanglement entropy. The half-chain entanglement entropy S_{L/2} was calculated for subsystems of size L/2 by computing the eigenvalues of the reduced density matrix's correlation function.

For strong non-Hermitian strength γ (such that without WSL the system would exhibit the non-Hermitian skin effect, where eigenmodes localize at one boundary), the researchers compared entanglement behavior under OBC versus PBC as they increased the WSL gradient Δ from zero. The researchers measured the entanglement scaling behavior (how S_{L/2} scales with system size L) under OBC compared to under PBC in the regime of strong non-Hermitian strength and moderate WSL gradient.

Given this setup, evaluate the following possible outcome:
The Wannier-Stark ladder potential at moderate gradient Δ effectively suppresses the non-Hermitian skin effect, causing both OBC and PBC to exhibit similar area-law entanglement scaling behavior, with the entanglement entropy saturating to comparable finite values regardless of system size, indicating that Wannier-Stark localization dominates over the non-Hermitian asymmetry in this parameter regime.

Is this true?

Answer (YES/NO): NO